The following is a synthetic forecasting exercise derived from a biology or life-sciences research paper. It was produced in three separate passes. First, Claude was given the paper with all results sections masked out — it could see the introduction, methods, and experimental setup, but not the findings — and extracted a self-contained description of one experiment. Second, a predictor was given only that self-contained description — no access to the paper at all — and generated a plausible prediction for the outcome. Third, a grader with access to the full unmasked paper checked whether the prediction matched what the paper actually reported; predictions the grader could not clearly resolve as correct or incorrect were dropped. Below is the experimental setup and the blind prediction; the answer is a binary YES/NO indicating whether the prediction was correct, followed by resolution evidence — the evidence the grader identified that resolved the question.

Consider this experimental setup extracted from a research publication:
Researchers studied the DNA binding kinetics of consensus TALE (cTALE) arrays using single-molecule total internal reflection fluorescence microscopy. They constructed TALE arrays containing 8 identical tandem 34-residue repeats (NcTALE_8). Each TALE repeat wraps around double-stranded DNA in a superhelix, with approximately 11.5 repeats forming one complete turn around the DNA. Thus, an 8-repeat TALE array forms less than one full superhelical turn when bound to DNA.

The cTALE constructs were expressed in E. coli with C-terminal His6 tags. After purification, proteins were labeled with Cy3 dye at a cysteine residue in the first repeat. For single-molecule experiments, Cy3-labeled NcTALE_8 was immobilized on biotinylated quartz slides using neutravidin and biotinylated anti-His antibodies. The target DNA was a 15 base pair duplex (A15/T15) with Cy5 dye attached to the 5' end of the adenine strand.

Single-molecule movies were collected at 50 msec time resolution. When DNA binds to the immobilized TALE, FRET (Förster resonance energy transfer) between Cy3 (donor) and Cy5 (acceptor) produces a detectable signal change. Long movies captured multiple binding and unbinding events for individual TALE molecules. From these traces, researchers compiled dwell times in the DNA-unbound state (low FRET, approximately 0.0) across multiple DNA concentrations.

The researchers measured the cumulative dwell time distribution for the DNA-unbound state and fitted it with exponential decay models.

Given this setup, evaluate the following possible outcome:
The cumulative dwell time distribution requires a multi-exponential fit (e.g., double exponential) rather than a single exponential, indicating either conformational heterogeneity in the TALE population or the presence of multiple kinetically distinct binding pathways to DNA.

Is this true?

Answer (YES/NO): YES